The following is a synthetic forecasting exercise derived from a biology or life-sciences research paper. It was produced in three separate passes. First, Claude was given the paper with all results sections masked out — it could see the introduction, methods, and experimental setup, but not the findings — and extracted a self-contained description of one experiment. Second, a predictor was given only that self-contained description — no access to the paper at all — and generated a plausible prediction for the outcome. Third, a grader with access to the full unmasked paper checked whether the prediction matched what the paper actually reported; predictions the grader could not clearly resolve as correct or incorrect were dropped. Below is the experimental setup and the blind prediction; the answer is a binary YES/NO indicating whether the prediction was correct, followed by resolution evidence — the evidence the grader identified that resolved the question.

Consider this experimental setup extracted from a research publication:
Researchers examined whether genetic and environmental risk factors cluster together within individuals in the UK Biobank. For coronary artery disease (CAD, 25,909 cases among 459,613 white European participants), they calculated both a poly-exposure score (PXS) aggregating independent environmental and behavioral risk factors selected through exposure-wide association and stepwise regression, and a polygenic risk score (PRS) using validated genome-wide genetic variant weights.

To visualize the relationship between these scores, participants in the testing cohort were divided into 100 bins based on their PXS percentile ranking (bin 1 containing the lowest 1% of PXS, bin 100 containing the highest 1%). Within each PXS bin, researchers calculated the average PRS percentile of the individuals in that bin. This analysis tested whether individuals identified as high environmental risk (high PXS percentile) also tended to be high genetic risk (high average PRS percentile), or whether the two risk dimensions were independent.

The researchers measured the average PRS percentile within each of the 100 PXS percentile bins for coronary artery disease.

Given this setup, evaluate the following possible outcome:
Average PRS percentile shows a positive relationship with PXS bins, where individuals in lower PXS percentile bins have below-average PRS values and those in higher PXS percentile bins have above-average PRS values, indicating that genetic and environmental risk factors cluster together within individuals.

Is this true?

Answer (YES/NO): YES